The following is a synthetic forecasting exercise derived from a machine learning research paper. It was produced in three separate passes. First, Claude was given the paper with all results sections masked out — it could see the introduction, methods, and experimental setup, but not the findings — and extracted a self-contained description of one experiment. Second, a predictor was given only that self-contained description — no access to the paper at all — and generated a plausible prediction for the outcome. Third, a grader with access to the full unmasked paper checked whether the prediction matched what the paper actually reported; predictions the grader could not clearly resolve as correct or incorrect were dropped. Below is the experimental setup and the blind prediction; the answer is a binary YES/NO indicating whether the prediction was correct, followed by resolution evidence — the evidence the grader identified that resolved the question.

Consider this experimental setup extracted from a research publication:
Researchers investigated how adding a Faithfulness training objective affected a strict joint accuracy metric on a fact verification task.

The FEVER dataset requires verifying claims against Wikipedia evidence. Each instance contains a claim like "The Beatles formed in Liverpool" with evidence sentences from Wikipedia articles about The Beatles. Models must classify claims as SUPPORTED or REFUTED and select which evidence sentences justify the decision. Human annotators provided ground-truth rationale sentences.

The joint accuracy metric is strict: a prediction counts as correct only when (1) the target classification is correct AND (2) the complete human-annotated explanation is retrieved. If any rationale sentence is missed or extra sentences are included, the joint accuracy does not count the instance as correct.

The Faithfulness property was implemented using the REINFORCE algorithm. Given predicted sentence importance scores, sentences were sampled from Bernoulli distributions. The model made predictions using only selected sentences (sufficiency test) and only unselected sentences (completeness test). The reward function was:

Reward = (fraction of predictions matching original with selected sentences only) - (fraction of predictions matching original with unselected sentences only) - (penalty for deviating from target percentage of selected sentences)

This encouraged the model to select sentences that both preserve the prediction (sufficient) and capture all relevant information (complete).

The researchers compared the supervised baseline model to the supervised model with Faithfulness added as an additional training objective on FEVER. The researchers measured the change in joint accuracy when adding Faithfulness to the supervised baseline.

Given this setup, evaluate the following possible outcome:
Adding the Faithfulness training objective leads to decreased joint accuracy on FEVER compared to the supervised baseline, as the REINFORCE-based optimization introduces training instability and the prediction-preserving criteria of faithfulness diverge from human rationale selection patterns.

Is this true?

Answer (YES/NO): YES